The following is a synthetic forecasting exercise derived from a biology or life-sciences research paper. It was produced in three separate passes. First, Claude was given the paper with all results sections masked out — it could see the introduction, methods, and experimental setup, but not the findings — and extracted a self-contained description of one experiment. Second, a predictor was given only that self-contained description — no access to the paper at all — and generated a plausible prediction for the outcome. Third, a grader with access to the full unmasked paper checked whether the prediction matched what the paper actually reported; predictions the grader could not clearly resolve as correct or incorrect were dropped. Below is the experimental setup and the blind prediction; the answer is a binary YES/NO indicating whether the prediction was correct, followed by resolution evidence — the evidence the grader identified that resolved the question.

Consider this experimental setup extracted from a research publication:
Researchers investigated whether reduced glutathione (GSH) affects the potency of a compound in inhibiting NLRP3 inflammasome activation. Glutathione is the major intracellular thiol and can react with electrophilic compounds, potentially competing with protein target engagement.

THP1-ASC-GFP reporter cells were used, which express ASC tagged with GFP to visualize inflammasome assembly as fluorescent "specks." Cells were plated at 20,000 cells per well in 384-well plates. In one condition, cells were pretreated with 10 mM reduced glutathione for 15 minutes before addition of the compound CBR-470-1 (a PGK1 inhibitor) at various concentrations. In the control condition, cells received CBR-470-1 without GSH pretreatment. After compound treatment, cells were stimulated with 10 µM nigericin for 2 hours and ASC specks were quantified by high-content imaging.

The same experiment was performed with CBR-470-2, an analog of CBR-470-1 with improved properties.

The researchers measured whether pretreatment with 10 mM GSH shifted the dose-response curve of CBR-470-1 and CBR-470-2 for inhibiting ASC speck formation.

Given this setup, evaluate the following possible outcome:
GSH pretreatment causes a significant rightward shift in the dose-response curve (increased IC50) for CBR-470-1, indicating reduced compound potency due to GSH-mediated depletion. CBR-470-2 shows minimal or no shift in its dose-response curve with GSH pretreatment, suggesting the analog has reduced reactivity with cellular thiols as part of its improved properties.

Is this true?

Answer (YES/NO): NO